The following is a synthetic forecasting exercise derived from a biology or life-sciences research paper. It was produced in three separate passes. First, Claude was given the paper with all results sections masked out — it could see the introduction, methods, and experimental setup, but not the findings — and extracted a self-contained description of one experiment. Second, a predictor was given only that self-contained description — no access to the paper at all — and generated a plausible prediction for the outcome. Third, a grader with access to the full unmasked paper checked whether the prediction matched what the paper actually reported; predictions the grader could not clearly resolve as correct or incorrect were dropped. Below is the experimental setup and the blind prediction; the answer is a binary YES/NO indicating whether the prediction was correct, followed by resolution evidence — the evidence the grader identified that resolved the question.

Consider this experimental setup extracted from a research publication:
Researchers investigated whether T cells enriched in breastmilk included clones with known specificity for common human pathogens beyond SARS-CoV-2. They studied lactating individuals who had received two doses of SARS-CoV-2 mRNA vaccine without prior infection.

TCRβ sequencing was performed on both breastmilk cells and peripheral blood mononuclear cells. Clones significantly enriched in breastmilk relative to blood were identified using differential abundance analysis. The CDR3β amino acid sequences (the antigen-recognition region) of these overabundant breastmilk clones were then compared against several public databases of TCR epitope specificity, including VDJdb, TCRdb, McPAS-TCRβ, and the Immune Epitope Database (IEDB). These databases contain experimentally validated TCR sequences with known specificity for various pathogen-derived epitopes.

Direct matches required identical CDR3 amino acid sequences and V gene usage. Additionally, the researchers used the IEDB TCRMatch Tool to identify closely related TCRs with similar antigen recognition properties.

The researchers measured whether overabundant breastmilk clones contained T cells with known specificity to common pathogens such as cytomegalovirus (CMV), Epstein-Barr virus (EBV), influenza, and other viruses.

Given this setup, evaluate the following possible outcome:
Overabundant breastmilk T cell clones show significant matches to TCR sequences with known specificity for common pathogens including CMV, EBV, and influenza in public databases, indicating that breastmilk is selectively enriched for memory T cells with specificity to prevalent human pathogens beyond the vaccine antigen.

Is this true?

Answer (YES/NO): NO